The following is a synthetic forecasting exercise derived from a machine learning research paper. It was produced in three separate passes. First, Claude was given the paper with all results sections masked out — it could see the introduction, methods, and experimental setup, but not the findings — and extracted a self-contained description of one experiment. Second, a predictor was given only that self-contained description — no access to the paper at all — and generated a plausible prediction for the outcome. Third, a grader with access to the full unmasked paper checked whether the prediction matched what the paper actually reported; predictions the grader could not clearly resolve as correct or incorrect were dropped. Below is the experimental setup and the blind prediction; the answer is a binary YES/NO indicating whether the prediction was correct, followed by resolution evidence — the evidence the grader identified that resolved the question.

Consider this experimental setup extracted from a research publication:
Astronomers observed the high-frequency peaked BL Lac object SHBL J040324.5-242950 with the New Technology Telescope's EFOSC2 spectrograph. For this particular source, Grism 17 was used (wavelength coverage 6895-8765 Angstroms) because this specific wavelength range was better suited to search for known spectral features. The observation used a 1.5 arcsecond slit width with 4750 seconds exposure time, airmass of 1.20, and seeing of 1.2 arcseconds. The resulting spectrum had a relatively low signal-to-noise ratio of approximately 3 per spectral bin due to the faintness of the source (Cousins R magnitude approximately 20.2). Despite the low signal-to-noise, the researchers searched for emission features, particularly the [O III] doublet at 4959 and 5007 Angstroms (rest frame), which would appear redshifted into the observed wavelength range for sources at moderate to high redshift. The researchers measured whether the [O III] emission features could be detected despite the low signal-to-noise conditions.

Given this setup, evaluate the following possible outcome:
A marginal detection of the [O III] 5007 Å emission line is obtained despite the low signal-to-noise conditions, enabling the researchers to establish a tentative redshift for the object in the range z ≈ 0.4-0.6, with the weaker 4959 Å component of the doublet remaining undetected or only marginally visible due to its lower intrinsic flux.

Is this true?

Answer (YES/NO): NO